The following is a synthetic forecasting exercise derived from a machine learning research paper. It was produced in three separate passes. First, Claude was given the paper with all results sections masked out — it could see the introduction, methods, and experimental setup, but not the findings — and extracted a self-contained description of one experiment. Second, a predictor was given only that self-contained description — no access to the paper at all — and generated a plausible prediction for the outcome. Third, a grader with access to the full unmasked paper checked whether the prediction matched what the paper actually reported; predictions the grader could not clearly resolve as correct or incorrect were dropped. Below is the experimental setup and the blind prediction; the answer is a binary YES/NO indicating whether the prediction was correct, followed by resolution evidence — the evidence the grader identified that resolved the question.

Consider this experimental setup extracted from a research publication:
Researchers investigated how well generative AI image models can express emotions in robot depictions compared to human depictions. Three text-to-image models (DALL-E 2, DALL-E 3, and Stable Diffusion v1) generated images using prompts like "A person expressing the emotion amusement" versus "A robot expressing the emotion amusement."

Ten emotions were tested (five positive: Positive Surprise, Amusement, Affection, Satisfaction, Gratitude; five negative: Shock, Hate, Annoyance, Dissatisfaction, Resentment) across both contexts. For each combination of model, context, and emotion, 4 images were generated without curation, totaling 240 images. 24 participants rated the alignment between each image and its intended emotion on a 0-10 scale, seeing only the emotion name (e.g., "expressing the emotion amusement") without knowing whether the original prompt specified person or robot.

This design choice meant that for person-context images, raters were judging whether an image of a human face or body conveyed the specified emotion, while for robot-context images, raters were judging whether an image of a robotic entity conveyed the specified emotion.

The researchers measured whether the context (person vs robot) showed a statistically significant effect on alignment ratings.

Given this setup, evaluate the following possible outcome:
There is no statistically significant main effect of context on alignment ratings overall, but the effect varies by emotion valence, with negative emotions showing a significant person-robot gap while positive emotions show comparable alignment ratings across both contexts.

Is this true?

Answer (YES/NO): NO